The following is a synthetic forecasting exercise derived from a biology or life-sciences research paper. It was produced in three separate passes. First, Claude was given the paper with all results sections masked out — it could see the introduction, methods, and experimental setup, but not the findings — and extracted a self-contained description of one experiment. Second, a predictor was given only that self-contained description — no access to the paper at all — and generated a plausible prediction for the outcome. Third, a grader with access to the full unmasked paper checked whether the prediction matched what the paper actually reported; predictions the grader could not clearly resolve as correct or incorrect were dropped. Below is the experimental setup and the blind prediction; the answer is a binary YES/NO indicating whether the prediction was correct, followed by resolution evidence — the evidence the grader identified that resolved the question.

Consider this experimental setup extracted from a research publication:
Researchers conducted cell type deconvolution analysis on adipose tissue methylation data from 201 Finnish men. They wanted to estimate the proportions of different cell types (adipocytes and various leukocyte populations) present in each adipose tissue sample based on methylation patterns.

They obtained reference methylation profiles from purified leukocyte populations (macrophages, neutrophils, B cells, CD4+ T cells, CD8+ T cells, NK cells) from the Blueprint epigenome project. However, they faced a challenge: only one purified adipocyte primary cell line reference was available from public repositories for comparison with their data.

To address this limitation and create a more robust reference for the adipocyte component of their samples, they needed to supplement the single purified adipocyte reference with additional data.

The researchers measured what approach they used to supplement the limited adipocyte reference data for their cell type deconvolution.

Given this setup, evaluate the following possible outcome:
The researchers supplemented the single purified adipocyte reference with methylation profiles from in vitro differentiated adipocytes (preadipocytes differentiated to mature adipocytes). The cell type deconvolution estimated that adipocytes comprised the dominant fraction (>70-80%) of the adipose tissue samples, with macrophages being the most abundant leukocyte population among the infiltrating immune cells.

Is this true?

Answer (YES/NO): NO